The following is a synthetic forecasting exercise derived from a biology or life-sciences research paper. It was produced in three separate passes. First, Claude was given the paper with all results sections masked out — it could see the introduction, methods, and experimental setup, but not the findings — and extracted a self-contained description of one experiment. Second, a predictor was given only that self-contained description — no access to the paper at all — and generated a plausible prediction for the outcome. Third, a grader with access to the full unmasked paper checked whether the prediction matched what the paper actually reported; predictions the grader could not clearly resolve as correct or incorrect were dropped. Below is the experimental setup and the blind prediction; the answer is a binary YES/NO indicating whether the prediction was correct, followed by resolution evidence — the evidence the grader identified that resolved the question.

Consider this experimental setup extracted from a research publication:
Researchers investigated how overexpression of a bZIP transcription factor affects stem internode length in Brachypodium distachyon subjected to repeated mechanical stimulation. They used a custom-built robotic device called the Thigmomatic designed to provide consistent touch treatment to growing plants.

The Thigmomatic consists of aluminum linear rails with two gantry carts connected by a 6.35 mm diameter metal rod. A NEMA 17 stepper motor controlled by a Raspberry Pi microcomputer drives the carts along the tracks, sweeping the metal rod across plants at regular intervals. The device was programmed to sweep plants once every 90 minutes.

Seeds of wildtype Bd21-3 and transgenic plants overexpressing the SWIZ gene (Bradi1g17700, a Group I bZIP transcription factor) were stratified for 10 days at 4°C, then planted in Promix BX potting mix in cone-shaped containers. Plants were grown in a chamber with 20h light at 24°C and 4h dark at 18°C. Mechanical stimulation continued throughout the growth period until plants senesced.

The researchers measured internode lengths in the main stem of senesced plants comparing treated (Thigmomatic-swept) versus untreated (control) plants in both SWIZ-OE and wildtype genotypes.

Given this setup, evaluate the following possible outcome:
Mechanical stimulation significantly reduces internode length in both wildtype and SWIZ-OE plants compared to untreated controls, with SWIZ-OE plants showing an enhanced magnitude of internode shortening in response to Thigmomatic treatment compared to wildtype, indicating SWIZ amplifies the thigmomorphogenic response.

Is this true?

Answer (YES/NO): NO